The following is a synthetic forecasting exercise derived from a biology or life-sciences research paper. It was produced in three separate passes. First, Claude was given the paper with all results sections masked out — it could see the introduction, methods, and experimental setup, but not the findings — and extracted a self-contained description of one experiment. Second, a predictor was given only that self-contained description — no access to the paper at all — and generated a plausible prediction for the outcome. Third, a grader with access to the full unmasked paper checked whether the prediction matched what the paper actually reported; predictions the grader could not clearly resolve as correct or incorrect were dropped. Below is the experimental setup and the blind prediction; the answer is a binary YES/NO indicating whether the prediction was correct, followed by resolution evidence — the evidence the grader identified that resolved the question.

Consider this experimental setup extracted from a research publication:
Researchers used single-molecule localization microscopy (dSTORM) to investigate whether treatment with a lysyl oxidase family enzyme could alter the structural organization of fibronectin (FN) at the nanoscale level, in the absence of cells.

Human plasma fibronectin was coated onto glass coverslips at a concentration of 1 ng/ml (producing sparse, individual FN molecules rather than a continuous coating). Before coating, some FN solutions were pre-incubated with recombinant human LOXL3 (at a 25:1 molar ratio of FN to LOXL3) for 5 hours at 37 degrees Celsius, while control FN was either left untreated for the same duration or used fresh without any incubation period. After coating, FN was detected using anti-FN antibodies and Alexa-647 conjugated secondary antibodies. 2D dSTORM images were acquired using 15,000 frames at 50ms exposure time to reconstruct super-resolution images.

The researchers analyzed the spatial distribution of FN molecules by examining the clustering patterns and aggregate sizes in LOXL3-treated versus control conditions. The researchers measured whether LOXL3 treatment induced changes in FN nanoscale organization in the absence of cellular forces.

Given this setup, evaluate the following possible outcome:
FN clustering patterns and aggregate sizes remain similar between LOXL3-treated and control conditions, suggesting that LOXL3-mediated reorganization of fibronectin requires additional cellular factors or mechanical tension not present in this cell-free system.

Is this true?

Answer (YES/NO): NO